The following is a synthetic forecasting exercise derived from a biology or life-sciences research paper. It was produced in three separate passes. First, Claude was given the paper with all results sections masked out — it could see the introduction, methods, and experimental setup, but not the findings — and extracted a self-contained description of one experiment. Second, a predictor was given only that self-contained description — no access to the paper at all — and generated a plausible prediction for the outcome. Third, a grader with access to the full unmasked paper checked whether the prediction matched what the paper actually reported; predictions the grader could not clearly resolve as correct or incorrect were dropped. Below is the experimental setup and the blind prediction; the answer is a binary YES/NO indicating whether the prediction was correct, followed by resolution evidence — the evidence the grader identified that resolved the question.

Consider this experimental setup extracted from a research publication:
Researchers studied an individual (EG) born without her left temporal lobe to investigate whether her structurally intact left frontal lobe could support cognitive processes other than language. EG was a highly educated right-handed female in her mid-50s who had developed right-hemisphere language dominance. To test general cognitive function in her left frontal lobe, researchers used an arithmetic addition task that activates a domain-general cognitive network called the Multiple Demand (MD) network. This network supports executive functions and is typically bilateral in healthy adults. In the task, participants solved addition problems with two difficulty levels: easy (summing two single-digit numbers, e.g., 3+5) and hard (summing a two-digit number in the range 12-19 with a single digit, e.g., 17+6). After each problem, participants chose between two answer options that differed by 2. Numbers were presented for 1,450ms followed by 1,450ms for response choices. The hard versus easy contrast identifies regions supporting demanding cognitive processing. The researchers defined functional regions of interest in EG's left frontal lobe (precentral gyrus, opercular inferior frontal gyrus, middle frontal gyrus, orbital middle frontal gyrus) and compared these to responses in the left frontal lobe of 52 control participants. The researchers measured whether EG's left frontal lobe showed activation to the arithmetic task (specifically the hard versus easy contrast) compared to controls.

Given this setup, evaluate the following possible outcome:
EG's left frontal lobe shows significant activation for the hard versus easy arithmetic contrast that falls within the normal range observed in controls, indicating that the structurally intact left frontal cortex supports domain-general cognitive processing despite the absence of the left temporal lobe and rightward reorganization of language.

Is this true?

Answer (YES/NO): YES